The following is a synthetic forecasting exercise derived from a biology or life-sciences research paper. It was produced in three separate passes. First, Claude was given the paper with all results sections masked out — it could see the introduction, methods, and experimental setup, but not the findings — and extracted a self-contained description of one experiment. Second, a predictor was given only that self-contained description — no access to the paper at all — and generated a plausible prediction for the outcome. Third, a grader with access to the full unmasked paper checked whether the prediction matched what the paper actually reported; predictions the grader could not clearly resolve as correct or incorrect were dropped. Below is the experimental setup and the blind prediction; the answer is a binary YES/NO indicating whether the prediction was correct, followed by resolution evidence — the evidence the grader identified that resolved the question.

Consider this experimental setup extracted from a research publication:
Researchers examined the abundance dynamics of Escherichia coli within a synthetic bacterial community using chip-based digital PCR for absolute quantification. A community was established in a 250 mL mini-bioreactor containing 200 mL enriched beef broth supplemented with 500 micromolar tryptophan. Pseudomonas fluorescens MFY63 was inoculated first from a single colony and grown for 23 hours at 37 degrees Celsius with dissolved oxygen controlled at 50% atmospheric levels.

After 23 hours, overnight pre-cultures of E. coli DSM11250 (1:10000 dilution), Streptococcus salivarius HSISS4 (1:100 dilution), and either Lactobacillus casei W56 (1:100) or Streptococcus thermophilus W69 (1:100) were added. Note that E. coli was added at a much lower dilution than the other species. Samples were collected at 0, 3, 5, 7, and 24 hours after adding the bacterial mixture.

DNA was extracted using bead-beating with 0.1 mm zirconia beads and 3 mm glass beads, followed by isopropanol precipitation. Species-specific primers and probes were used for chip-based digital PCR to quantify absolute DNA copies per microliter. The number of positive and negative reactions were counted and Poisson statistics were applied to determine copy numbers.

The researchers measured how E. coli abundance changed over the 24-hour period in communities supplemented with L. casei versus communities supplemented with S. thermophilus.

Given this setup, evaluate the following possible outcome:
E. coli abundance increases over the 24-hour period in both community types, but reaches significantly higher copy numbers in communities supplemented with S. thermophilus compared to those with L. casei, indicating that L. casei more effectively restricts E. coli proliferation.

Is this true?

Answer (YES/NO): NO